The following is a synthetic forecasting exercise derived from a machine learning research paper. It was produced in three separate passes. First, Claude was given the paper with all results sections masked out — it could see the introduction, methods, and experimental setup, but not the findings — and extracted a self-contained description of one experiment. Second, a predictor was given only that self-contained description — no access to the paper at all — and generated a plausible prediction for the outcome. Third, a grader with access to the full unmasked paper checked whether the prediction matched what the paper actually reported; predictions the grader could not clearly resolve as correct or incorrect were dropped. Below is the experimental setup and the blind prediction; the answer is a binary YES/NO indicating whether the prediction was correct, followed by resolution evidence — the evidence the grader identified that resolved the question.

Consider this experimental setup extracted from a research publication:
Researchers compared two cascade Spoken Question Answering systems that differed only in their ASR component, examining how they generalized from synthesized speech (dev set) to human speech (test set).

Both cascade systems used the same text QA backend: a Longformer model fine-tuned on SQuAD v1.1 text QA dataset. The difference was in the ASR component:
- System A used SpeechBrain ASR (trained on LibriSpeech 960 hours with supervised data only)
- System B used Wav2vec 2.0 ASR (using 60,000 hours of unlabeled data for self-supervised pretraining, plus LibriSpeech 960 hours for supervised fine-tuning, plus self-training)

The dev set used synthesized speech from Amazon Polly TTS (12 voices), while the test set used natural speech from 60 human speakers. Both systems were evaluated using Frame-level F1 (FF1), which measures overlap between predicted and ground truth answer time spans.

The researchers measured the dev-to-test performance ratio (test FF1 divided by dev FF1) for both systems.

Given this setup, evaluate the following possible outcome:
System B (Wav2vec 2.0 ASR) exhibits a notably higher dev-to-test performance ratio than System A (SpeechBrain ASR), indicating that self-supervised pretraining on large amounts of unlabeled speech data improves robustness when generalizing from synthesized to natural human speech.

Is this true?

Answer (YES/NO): YES